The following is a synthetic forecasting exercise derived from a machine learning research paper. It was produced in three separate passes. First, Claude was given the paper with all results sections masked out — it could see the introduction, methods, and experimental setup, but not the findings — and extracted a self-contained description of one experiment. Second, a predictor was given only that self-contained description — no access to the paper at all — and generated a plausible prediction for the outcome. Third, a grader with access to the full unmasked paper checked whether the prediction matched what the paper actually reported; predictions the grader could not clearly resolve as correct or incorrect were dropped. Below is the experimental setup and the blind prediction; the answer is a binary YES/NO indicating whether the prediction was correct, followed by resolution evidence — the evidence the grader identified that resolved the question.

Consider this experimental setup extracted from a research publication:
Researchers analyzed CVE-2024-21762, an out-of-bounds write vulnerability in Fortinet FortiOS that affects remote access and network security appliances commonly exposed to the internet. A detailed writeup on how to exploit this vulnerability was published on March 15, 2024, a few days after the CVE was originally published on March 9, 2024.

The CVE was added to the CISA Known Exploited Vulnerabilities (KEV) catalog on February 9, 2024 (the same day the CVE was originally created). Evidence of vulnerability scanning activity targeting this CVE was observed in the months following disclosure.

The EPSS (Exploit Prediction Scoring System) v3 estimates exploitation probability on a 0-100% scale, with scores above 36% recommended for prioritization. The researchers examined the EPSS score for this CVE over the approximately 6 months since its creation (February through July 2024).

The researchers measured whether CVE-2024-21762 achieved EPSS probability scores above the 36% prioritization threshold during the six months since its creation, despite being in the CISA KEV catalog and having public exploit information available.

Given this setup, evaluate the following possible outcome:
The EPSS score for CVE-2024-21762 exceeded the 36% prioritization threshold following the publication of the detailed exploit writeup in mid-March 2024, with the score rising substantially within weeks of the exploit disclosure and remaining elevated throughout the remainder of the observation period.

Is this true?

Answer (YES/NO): NO